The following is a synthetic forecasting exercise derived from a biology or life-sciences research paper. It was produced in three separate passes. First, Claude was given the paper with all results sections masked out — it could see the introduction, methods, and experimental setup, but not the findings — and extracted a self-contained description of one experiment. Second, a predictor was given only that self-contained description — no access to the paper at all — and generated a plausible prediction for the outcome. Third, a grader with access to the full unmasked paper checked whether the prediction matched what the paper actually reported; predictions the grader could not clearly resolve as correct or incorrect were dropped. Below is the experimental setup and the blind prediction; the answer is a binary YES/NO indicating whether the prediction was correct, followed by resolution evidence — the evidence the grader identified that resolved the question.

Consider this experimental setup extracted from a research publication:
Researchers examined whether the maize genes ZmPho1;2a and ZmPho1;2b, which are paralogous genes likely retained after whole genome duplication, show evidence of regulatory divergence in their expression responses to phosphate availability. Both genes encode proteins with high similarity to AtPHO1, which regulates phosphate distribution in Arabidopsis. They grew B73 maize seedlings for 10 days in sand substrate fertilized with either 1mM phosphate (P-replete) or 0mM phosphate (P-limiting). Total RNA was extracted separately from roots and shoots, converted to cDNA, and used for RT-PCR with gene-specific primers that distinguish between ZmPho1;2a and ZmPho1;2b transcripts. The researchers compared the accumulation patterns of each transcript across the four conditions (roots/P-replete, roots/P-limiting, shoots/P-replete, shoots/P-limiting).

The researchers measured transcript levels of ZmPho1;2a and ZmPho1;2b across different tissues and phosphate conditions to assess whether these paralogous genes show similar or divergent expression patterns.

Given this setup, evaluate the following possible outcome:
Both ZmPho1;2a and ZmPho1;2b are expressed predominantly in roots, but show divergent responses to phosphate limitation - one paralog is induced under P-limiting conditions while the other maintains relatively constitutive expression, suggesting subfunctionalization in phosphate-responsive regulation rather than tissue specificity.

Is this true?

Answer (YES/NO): NO